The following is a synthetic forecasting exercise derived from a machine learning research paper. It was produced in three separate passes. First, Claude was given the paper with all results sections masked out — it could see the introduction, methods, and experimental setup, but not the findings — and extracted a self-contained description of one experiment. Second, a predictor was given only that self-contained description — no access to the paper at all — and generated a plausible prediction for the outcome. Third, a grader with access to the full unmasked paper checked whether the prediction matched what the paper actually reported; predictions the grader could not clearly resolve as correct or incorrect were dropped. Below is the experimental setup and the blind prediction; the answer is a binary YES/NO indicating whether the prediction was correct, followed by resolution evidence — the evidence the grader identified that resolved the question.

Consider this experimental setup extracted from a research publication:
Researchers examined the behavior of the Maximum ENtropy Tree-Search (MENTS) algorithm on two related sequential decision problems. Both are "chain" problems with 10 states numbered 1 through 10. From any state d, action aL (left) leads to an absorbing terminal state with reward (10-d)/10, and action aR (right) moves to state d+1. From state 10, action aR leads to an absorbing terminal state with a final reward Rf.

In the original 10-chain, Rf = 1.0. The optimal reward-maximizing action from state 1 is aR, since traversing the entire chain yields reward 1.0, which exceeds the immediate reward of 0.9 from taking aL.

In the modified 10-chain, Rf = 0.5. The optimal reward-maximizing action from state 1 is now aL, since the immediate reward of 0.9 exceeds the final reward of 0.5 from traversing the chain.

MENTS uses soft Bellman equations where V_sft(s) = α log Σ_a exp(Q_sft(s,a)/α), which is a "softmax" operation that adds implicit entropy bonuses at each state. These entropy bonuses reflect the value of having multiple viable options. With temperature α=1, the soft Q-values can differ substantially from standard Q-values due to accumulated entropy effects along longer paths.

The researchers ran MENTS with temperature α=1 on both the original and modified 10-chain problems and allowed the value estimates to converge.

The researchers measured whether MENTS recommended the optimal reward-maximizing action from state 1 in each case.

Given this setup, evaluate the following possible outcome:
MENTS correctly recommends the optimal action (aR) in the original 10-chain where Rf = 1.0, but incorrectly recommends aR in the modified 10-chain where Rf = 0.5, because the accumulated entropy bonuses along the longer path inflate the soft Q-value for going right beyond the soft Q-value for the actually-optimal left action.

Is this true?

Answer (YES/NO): YES